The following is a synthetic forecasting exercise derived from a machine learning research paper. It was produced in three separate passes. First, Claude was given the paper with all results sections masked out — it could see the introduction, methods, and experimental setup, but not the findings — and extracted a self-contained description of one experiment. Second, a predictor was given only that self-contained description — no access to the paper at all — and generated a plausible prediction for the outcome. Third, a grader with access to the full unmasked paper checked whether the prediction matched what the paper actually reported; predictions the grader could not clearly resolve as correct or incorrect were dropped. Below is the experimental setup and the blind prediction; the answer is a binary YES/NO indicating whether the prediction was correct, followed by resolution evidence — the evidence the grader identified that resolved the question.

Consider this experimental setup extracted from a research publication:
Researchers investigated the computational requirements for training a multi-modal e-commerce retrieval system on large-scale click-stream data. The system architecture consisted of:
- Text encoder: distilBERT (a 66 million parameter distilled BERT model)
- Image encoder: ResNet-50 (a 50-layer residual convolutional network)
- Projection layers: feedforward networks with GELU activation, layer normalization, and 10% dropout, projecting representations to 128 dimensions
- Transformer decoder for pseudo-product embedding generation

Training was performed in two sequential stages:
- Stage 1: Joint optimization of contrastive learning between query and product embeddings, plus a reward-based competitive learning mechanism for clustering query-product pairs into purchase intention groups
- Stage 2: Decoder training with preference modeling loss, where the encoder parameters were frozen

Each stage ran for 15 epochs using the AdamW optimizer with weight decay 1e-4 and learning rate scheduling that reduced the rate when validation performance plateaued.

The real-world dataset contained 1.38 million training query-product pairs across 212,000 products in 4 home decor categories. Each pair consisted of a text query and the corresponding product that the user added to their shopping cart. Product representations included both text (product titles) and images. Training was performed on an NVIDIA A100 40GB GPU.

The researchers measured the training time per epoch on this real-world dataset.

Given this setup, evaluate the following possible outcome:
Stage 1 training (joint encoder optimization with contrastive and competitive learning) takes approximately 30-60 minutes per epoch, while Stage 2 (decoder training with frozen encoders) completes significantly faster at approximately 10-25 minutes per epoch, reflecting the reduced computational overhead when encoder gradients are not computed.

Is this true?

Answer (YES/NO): NO